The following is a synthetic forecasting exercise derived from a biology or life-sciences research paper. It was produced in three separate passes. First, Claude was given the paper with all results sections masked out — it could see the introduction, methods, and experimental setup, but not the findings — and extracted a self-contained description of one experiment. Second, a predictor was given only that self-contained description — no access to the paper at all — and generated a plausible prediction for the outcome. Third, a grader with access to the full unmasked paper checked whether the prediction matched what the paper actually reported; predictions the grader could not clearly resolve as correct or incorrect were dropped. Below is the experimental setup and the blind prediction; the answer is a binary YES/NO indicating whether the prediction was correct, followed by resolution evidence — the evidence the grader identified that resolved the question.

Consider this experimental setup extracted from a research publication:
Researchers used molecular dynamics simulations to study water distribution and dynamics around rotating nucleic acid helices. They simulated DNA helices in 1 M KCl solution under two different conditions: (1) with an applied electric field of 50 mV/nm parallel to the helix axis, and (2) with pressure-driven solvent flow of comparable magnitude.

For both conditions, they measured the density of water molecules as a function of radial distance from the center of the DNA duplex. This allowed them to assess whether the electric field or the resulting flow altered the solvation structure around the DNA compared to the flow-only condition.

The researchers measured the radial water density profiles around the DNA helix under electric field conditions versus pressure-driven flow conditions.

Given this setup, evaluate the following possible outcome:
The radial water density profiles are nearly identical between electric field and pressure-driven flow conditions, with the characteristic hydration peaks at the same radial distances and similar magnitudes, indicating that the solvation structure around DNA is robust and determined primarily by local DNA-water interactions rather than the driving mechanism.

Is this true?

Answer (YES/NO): YES